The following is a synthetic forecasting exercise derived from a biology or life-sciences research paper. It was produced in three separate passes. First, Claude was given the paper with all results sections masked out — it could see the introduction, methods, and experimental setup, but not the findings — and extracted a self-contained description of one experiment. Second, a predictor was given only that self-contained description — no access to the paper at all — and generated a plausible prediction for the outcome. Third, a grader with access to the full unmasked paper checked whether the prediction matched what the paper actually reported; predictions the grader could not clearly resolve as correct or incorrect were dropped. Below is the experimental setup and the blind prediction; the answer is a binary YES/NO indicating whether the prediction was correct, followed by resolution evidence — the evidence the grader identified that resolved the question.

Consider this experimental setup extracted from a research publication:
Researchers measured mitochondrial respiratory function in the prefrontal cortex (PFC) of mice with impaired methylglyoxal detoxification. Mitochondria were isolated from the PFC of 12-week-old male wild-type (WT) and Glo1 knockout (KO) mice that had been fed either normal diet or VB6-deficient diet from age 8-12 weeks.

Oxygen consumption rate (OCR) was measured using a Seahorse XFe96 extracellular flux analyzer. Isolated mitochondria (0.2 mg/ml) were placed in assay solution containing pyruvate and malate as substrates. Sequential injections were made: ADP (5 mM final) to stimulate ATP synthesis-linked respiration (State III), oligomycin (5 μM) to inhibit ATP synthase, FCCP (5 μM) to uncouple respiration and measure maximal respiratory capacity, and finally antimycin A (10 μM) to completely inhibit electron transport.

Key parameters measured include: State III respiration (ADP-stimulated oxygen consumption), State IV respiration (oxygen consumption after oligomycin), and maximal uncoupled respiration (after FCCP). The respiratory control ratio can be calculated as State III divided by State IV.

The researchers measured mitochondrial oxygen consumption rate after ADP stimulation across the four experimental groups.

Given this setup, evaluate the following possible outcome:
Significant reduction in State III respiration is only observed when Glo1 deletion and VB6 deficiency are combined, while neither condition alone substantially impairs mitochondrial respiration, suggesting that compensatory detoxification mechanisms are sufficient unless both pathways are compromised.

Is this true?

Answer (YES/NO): YES